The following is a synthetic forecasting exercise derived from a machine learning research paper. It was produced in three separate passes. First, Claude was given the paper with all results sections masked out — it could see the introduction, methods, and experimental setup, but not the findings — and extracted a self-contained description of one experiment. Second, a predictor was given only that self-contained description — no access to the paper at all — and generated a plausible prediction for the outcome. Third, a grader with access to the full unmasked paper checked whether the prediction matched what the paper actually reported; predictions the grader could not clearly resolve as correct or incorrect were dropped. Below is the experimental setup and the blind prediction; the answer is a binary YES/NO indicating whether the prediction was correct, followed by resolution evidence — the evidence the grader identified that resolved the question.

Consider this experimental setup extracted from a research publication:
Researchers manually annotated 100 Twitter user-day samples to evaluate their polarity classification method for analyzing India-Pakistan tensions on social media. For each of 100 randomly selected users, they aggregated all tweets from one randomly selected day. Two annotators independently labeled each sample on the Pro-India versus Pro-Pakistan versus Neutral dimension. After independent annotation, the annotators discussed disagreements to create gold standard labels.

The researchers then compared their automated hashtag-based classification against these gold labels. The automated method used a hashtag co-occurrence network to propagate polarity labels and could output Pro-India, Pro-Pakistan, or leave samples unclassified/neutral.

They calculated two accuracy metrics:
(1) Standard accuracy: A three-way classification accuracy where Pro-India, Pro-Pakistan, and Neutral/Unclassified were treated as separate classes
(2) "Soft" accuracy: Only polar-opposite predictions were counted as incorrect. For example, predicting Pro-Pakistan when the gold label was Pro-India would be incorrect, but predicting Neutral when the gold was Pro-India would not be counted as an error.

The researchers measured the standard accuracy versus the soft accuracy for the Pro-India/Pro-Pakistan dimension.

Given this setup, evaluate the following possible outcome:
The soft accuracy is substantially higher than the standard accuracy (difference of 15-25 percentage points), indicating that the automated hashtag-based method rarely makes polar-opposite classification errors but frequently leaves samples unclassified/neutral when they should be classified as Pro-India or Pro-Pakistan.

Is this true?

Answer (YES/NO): YES